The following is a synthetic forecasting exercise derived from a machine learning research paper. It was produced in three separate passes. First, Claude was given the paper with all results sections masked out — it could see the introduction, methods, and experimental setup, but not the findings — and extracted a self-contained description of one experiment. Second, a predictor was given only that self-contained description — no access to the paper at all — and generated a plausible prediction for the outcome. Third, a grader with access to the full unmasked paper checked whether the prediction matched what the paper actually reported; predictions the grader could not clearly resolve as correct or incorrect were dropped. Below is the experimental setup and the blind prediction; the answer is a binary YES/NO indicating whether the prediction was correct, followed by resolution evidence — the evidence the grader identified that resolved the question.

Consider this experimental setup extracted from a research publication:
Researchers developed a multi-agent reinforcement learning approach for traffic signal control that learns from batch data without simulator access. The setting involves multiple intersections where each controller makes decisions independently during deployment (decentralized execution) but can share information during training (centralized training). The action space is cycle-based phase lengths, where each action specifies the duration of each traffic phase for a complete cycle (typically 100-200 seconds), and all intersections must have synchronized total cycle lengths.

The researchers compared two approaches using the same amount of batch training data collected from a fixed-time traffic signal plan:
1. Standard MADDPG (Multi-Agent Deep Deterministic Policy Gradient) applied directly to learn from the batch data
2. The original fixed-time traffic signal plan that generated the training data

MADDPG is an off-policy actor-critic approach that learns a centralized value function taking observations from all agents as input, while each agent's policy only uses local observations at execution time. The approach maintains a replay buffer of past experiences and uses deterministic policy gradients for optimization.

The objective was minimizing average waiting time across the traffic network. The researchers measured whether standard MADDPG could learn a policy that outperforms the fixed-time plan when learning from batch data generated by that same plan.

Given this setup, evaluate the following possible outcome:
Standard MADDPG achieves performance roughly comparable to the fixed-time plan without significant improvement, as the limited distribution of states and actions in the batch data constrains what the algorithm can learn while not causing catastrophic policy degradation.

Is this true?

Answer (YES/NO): NO